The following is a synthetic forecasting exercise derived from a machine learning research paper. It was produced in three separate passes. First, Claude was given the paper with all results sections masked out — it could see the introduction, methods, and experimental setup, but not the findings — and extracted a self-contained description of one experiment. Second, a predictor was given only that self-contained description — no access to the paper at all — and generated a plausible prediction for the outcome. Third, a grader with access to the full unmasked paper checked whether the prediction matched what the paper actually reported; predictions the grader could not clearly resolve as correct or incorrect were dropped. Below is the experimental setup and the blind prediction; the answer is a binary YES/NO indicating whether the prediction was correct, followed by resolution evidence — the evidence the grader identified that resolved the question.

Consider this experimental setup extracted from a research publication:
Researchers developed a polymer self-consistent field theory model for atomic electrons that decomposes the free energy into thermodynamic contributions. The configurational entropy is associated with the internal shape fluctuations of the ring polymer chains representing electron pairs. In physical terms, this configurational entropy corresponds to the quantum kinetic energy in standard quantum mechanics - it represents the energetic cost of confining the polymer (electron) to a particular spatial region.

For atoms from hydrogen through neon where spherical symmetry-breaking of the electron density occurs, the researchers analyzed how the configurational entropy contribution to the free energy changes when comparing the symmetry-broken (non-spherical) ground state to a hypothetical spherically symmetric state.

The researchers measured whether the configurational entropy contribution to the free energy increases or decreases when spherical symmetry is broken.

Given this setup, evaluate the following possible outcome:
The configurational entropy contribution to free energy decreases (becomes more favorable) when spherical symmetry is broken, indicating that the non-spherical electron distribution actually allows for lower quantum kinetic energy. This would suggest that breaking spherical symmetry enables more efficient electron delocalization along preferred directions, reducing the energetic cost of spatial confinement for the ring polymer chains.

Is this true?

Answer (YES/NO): NO